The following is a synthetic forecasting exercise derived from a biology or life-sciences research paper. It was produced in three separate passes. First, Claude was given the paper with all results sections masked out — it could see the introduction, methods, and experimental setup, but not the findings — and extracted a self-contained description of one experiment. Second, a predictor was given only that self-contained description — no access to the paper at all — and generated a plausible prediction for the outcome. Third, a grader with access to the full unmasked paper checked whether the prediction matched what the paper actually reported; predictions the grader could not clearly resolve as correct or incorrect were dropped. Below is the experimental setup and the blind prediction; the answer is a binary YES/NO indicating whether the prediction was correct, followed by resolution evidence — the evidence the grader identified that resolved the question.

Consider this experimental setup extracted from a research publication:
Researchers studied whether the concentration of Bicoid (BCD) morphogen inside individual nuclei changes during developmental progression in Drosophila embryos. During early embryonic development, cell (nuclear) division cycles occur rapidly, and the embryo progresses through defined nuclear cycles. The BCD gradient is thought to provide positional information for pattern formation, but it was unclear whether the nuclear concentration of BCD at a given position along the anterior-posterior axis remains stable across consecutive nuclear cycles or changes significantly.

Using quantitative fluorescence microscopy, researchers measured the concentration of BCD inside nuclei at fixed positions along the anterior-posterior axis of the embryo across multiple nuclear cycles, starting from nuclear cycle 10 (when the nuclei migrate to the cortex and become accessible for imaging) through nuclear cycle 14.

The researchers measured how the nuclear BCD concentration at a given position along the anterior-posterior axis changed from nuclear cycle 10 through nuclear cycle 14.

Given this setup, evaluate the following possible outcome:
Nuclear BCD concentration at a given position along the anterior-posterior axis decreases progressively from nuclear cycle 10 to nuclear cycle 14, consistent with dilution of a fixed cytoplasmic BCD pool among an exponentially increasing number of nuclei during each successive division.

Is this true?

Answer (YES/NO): NO